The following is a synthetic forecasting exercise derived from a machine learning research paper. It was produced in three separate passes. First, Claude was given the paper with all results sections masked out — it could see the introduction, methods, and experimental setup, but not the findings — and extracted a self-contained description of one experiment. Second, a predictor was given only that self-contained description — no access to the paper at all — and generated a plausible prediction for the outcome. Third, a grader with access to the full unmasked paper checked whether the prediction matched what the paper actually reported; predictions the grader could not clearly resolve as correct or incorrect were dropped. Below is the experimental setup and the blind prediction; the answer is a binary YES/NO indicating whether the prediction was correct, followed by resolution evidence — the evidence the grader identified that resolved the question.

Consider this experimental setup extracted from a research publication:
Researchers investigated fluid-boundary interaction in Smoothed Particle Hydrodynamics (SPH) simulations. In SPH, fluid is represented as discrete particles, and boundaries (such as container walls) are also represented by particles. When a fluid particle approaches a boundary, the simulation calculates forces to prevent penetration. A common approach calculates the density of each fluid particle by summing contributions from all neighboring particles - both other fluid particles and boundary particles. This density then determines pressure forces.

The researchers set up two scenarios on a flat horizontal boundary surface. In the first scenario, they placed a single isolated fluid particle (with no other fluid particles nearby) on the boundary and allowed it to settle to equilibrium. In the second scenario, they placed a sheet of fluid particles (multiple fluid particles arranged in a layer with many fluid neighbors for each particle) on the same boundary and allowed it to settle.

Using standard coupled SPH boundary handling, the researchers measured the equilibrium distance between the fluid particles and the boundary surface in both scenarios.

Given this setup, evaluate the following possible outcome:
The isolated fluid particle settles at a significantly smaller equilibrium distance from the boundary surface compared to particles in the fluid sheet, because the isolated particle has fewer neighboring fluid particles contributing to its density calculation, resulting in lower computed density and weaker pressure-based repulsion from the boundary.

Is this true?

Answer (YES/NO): YES